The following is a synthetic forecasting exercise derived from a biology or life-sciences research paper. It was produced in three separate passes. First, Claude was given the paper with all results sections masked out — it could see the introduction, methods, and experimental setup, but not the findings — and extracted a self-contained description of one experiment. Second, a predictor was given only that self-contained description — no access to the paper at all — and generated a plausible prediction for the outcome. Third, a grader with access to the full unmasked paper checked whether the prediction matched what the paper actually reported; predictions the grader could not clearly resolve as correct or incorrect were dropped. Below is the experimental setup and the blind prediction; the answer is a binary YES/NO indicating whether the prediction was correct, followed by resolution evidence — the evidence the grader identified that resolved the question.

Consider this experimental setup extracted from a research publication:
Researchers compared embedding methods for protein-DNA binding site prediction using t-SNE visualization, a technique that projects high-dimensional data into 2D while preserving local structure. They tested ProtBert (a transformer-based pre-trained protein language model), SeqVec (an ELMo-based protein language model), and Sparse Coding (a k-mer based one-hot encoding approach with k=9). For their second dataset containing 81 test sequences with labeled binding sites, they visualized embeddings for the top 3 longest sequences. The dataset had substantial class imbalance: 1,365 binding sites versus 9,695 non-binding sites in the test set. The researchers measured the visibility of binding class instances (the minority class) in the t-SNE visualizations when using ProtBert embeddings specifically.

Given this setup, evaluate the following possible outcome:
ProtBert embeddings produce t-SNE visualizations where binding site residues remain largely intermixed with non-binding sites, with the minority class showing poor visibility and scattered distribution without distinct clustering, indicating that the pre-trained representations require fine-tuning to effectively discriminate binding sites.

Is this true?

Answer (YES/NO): NO